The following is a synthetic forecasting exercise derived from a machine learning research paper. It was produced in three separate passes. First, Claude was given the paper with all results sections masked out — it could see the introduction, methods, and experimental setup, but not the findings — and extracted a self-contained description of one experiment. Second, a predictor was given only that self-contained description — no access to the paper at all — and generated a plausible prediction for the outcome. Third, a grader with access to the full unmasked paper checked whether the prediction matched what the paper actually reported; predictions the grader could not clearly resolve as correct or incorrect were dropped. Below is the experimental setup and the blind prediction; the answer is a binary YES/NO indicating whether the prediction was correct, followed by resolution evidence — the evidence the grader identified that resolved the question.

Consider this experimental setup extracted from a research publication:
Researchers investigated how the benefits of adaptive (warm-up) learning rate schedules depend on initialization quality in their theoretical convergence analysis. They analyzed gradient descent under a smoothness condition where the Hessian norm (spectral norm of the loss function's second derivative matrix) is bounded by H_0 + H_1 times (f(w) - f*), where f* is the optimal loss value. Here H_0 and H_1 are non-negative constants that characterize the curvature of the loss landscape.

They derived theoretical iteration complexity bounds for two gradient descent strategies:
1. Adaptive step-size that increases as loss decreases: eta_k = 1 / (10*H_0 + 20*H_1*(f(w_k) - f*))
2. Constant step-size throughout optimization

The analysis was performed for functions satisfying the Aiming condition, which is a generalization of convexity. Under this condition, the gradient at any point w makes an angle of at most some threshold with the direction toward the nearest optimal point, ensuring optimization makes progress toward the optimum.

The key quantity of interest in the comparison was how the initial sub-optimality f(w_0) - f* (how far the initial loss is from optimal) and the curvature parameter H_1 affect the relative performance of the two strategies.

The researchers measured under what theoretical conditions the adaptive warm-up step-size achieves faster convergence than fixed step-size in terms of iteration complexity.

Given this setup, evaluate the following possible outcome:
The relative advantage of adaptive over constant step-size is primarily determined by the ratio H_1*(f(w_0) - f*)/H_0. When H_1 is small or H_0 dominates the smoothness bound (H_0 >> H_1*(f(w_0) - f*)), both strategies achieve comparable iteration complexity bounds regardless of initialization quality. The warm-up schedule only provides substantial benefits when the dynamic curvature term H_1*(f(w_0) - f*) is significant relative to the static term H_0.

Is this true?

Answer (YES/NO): YES